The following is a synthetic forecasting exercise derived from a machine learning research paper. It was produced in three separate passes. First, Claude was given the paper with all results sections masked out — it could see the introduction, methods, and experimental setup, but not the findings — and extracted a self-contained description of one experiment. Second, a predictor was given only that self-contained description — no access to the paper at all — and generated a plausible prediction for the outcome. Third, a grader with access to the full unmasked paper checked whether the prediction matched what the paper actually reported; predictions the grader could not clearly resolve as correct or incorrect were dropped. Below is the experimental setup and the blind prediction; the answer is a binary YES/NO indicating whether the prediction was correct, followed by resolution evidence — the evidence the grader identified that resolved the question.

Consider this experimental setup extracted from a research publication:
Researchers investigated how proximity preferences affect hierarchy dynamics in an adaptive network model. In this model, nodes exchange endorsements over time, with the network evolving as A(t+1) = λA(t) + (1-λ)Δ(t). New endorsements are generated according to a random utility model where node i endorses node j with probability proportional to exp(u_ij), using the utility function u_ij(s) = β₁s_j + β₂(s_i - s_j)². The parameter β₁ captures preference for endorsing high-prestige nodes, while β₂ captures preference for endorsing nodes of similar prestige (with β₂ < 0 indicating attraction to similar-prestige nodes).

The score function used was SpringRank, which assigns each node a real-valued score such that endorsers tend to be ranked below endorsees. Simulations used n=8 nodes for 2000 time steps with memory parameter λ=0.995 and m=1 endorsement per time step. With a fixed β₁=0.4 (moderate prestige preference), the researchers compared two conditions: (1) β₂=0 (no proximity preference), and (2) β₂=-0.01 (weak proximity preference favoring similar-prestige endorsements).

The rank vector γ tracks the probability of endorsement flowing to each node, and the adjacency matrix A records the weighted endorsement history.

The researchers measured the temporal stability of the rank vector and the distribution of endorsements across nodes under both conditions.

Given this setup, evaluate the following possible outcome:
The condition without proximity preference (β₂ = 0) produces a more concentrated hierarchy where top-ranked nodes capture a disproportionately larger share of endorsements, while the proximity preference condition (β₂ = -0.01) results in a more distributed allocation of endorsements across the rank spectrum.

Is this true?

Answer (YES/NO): YES